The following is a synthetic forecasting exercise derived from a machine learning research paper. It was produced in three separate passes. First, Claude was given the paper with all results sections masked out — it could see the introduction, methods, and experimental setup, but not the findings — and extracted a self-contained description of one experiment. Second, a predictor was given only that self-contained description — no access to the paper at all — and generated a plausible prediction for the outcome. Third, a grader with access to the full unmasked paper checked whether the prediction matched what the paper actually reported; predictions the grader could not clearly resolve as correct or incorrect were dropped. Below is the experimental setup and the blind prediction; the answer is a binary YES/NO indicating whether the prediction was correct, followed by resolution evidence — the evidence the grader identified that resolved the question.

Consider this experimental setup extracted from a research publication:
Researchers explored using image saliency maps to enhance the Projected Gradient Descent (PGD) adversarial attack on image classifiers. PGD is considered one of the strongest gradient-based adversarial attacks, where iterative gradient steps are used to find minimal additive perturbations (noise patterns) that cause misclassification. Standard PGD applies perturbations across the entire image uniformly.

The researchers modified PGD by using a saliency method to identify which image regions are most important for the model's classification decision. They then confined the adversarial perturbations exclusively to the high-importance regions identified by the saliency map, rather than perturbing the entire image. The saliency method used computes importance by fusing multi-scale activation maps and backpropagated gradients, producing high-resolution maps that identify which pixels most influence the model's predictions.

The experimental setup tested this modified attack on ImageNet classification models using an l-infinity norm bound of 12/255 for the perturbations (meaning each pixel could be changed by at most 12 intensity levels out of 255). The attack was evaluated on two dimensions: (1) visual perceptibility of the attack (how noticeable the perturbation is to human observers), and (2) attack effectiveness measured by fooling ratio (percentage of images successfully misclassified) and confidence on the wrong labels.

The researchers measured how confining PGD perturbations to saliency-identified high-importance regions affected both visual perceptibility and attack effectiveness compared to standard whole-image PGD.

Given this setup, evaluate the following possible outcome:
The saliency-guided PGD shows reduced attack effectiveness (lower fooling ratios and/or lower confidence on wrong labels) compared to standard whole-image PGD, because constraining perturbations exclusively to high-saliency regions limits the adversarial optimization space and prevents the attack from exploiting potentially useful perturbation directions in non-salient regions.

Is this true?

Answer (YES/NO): NO